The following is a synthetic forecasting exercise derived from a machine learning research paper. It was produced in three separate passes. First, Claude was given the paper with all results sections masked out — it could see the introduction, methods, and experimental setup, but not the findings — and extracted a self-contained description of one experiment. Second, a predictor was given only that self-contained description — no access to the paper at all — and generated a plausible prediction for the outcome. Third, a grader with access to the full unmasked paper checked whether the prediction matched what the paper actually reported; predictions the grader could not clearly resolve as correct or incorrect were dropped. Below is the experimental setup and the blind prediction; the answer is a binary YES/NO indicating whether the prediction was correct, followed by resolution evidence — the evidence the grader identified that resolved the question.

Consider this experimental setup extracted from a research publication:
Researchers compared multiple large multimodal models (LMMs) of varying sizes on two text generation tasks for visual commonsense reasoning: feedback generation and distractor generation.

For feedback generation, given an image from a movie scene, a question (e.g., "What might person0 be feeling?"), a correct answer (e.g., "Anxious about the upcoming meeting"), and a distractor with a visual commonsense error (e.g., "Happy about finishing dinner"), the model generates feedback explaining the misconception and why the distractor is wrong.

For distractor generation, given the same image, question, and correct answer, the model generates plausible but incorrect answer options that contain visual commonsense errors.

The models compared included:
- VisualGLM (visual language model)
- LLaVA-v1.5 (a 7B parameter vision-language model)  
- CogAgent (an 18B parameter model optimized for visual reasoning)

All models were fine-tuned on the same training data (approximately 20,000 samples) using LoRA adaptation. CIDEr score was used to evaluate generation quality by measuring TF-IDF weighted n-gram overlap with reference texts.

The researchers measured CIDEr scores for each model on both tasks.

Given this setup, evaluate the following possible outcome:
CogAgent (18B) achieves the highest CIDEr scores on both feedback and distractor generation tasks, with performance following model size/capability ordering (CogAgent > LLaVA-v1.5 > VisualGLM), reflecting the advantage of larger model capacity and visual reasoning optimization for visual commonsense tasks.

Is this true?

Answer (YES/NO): NO